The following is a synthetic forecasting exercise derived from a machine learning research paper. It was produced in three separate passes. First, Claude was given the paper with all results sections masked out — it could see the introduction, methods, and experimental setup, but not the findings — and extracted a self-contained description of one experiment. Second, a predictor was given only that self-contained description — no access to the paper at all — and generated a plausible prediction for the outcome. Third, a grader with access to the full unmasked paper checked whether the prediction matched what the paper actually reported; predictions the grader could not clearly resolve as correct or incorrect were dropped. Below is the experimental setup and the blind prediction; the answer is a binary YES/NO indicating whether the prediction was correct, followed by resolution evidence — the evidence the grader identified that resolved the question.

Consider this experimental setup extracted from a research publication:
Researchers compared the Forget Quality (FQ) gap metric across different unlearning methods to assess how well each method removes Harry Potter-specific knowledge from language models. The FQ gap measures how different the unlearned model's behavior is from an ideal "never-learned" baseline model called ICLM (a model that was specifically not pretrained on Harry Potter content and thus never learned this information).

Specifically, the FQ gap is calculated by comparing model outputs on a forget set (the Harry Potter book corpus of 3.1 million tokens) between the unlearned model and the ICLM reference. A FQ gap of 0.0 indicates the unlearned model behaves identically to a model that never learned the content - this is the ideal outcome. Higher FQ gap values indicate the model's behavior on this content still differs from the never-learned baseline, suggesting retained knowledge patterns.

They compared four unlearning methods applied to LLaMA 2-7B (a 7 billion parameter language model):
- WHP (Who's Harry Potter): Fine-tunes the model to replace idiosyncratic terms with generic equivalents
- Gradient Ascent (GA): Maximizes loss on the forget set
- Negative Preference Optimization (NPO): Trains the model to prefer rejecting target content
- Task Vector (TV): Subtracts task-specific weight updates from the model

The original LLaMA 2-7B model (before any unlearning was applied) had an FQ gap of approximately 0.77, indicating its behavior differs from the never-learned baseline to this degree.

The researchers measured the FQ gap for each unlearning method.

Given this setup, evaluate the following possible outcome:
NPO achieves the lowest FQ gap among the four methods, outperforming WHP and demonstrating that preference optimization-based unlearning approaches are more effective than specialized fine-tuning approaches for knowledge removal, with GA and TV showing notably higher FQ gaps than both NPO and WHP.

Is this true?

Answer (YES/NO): NO